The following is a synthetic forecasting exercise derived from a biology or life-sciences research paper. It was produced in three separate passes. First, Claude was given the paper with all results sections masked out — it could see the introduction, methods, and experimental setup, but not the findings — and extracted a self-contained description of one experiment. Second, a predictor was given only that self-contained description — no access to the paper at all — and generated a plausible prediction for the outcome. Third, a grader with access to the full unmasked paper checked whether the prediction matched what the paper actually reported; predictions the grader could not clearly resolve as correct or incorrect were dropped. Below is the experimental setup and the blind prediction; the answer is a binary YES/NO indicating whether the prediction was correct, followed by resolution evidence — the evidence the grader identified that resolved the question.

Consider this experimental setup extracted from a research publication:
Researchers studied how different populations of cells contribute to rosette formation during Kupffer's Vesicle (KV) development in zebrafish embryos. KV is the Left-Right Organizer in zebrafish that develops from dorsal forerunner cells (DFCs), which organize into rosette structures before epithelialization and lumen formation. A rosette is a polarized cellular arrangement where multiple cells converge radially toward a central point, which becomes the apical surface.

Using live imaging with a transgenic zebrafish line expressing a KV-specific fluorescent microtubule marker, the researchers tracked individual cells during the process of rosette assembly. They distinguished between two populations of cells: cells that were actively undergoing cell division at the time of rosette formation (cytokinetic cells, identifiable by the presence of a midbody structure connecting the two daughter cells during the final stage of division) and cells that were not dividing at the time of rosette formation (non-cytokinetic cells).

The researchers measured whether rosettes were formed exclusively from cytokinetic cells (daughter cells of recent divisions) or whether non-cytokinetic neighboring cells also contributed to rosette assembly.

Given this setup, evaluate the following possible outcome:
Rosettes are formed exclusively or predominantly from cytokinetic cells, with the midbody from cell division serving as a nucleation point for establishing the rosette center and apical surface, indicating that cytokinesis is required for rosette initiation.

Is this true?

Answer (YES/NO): NO